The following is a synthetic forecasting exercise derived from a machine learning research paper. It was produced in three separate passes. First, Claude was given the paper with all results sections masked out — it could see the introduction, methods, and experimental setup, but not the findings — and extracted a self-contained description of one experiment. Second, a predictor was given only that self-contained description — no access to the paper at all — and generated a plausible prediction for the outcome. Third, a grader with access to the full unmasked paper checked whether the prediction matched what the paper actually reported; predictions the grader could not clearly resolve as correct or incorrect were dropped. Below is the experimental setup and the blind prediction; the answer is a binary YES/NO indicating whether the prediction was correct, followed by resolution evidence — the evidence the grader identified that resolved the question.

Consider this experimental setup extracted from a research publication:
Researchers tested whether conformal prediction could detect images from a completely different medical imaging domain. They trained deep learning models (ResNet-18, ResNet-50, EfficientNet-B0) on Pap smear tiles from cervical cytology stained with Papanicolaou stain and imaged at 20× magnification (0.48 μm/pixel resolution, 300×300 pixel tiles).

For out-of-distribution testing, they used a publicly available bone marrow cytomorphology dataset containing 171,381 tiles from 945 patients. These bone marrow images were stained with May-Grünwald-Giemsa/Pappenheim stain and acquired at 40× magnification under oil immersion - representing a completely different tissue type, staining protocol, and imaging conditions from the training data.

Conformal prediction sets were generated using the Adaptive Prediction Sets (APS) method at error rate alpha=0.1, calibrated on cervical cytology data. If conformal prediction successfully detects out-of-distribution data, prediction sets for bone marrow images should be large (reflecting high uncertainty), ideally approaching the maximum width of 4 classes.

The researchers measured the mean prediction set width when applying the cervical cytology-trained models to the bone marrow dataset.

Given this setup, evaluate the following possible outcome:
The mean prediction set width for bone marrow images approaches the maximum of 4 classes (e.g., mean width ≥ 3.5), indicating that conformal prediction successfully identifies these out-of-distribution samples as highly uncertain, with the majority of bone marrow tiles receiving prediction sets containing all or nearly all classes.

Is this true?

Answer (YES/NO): NO